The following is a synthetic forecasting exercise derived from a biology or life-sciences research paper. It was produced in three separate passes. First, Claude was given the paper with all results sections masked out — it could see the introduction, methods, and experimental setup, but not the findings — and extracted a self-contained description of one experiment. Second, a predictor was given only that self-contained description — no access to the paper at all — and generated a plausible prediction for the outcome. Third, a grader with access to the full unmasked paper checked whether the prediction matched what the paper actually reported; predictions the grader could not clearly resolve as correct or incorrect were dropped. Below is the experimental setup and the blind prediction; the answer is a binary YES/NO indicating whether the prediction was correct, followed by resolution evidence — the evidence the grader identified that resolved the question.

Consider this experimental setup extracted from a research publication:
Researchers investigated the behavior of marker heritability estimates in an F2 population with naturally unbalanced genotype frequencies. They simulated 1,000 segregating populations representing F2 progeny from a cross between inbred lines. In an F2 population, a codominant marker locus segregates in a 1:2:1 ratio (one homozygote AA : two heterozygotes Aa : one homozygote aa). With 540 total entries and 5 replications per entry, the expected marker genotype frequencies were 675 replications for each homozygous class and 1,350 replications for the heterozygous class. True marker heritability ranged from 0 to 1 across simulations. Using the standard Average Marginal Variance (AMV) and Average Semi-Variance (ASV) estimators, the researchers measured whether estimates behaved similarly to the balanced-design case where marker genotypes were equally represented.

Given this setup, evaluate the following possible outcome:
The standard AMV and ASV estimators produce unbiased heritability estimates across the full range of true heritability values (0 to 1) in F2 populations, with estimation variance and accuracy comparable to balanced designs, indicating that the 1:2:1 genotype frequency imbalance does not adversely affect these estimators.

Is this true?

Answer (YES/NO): NO